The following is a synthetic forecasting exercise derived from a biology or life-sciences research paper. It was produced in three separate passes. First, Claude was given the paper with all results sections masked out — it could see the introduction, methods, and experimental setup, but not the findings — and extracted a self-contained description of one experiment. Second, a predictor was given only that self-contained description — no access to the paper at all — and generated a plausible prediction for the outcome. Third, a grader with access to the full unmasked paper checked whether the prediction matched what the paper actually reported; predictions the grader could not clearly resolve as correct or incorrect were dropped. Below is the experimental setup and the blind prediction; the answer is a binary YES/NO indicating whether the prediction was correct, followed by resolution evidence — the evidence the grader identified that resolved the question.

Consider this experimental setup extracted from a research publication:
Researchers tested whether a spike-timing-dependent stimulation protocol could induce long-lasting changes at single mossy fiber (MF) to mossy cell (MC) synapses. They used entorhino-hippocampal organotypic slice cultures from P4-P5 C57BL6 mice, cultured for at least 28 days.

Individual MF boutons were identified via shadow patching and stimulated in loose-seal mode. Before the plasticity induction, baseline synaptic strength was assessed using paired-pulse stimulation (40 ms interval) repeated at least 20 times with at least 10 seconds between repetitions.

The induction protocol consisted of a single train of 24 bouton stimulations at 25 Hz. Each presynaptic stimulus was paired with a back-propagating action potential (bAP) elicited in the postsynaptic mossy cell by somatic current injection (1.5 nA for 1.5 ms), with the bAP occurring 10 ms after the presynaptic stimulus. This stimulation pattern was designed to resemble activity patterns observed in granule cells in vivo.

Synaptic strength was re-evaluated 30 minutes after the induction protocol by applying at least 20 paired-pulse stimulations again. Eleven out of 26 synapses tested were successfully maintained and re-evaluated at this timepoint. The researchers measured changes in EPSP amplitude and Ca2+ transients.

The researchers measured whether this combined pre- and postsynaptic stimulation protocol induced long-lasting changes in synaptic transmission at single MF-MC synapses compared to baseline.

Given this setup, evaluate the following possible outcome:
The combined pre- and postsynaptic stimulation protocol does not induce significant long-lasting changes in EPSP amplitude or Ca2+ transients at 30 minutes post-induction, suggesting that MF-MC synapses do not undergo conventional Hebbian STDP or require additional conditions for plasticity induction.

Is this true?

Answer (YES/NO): NO